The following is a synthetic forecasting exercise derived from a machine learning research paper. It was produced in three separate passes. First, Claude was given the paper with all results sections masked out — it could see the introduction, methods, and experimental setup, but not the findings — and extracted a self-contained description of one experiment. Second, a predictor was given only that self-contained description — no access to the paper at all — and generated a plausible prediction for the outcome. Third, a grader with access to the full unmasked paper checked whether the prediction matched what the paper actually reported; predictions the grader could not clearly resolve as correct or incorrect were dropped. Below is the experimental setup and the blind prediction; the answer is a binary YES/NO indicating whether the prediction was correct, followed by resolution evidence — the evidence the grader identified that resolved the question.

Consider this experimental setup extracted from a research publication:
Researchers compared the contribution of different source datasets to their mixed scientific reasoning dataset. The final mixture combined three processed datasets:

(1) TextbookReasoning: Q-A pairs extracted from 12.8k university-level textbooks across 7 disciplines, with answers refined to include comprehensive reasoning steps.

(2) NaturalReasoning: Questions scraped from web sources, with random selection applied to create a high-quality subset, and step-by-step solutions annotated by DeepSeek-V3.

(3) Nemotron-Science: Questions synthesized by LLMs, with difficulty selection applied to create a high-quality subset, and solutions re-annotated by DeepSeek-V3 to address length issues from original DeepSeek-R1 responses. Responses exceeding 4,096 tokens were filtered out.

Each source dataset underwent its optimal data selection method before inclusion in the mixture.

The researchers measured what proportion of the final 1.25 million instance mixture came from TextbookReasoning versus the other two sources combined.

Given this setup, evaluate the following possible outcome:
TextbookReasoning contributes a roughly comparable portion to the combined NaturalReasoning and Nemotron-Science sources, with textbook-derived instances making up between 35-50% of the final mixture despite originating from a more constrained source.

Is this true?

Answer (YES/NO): NO